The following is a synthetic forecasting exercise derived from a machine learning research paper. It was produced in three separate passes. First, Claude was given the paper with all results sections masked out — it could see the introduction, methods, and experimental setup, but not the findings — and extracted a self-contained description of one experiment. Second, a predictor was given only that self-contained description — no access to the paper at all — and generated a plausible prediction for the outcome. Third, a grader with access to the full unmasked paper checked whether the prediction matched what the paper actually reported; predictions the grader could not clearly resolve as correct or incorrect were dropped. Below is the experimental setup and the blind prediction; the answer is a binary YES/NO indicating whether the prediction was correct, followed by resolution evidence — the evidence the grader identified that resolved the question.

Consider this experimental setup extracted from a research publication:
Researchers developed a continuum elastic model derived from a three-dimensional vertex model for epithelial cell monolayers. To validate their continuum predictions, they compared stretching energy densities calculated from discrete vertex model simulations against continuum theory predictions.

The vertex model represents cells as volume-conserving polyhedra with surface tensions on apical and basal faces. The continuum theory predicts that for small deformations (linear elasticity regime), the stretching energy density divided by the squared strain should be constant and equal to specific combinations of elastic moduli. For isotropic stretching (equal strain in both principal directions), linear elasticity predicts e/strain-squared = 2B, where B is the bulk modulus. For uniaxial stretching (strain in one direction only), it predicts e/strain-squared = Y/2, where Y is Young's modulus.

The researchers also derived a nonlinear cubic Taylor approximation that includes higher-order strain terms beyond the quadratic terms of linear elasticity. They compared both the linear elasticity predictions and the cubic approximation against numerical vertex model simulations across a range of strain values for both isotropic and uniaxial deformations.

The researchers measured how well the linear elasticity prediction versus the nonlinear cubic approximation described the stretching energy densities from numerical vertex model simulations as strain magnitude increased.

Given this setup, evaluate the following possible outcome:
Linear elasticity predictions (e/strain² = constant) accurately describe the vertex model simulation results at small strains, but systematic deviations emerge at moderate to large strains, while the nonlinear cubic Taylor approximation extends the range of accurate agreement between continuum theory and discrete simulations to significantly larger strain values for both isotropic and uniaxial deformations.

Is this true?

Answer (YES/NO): YES